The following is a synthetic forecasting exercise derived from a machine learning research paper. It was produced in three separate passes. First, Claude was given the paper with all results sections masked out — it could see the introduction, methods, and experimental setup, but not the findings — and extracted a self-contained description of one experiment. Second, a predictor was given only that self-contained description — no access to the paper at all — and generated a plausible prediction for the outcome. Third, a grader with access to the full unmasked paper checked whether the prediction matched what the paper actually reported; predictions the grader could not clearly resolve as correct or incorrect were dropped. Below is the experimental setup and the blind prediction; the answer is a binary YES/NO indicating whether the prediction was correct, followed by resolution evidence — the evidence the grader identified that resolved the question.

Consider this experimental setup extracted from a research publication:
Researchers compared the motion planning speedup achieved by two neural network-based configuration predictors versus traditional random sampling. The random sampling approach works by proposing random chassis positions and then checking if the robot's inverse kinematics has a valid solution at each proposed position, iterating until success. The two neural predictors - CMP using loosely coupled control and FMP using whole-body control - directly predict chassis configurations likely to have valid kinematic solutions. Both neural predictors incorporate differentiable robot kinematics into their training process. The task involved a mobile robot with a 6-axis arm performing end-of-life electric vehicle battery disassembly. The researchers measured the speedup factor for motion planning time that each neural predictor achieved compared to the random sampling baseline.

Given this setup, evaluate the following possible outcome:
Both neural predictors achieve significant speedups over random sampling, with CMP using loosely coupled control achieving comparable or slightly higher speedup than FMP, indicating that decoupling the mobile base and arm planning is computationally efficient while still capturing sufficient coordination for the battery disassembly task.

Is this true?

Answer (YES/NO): NO